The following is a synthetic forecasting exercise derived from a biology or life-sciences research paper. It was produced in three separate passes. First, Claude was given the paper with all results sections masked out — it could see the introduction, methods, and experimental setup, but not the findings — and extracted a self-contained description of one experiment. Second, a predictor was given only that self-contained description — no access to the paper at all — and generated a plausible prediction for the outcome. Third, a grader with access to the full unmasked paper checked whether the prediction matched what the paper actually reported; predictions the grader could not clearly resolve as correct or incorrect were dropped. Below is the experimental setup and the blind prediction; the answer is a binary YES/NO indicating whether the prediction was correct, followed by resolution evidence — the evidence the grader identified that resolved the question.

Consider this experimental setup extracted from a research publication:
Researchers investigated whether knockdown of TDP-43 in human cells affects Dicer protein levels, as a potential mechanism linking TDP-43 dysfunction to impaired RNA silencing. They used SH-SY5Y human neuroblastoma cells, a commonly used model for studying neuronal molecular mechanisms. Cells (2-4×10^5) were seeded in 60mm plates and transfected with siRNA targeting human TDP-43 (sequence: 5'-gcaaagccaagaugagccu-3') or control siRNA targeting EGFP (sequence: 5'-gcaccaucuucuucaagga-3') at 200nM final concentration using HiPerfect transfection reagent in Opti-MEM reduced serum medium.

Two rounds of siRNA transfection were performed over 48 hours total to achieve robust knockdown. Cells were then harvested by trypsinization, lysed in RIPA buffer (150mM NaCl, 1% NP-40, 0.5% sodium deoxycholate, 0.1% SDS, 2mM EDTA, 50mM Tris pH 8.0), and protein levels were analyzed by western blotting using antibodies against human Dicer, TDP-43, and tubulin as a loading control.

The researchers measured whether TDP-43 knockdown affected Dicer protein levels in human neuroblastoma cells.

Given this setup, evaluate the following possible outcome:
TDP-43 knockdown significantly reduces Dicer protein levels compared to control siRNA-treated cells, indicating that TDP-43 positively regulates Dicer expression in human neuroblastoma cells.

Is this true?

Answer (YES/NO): YES